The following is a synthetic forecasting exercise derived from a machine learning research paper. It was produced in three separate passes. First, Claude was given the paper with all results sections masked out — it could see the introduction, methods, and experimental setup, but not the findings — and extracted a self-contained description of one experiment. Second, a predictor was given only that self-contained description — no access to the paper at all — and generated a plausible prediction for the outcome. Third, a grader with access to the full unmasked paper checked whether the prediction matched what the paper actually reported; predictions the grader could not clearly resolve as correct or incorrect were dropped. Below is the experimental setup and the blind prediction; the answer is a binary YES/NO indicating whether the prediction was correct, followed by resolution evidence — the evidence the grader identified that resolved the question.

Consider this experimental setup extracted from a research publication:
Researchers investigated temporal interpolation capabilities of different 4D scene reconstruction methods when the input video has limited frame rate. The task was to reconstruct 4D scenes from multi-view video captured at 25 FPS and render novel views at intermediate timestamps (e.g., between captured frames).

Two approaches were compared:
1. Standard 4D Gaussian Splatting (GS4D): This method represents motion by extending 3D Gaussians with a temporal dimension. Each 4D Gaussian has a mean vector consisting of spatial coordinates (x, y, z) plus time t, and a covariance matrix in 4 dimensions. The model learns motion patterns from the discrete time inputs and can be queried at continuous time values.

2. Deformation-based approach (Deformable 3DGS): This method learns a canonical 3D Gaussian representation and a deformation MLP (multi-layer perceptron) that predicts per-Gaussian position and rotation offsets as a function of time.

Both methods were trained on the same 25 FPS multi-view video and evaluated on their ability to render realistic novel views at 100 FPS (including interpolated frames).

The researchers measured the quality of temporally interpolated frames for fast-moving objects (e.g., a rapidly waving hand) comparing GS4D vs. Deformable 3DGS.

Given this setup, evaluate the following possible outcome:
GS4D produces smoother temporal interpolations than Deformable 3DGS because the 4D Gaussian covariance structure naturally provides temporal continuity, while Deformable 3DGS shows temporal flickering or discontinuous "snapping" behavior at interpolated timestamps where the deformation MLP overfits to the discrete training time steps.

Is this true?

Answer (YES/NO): NO